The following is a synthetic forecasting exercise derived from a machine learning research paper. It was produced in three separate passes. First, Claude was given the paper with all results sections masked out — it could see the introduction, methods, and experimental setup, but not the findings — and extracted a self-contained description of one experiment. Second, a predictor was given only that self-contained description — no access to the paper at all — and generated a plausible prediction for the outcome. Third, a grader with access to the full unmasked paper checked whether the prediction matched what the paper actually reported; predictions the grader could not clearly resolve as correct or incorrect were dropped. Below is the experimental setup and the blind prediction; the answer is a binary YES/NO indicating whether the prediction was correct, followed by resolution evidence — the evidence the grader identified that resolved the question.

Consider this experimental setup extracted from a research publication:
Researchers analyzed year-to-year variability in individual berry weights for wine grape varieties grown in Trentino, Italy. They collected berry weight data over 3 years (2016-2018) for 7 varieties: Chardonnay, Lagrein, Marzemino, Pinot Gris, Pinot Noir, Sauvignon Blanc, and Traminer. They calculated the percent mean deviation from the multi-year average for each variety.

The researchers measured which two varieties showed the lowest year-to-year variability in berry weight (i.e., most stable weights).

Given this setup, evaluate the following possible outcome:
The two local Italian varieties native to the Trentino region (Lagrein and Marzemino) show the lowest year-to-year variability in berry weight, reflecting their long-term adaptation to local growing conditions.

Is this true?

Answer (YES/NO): NO